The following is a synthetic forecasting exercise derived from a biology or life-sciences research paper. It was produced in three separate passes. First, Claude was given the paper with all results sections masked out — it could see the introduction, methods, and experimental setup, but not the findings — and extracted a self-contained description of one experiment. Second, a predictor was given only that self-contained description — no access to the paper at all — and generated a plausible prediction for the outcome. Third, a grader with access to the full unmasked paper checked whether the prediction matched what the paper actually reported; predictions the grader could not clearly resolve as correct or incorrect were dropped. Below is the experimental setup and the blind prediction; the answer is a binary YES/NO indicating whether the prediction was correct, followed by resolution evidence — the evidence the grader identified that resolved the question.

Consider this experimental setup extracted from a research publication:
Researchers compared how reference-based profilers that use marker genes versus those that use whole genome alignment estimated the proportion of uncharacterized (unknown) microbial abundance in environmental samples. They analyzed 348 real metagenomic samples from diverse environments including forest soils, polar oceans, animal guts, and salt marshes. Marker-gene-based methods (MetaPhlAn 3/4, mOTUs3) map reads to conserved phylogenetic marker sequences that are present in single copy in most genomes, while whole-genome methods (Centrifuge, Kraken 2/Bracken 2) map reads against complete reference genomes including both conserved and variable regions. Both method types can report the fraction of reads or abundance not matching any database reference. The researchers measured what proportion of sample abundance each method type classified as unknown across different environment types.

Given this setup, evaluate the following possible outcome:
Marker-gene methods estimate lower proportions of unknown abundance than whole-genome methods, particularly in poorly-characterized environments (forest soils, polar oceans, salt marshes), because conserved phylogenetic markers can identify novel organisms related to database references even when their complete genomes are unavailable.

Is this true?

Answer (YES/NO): NO